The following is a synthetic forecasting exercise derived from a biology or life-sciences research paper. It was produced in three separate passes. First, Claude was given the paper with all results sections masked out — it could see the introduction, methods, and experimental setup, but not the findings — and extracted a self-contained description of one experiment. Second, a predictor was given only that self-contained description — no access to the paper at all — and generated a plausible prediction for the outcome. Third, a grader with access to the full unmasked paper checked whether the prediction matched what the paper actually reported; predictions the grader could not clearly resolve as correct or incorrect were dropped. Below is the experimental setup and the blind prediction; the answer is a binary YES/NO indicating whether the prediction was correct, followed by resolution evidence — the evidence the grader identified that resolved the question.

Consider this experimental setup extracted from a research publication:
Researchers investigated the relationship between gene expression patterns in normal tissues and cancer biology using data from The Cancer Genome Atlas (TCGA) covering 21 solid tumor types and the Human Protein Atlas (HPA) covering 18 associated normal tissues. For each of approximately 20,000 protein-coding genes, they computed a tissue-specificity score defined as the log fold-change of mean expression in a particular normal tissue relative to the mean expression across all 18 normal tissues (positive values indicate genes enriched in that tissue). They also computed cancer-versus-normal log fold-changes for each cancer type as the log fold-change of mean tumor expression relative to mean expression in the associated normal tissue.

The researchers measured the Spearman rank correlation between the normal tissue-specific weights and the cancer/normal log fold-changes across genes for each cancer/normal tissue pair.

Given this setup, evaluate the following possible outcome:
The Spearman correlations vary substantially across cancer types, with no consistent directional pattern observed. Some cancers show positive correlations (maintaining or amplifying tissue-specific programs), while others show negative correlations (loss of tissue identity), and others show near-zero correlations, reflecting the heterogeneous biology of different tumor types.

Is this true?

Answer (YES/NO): NO